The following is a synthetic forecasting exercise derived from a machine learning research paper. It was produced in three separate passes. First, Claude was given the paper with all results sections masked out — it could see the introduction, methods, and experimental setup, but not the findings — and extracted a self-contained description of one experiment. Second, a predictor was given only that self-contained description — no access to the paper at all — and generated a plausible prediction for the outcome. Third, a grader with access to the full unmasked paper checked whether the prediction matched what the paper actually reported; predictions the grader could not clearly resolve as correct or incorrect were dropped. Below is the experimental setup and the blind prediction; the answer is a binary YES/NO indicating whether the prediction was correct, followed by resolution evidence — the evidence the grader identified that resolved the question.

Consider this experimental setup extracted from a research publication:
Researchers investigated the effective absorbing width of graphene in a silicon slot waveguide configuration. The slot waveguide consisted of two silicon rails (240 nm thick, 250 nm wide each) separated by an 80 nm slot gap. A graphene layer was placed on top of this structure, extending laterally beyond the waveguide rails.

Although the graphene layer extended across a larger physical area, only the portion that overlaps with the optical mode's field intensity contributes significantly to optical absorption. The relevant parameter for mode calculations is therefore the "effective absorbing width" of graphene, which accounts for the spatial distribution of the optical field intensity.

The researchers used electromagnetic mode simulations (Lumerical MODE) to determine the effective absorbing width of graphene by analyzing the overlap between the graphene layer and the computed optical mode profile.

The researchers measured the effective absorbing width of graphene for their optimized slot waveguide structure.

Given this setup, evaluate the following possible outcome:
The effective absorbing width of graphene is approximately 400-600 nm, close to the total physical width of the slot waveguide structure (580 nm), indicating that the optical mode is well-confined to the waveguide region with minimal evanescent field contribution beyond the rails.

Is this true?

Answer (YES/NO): NO